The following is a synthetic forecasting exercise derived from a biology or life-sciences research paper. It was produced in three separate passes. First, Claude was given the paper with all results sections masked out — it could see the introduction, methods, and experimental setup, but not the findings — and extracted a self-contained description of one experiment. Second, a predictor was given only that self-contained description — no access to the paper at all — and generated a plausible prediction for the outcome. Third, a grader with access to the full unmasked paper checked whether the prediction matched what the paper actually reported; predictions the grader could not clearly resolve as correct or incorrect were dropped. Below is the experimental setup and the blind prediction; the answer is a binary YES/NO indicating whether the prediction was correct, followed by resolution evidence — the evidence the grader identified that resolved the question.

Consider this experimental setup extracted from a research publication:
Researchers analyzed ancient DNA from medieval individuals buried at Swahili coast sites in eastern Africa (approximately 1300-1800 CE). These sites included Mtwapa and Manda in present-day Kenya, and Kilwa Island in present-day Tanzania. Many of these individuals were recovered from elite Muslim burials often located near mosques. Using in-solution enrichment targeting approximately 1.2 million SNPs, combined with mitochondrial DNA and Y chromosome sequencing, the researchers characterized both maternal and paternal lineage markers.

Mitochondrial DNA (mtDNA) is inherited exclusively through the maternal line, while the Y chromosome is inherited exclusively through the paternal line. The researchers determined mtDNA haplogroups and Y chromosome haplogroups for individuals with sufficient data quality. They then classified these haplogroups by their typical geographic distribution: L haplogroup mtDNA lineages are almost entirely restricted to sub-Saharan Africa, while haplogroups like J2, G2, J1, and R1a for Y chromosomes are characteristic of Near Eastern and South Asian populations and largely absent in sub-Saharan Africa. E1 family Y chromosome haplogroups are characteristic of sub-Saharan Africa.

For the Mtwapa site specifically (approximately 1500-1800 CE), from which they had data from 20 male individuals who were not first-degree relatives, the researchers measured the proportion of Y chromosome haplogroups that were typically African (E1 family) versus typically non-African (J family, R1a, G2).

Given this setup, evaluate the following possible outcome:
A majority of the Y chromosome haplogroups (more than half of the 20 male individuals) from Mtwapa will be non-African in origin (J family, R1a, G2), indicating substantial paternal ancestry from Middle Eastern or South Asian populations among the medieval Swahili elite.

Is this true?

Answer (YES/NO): YES